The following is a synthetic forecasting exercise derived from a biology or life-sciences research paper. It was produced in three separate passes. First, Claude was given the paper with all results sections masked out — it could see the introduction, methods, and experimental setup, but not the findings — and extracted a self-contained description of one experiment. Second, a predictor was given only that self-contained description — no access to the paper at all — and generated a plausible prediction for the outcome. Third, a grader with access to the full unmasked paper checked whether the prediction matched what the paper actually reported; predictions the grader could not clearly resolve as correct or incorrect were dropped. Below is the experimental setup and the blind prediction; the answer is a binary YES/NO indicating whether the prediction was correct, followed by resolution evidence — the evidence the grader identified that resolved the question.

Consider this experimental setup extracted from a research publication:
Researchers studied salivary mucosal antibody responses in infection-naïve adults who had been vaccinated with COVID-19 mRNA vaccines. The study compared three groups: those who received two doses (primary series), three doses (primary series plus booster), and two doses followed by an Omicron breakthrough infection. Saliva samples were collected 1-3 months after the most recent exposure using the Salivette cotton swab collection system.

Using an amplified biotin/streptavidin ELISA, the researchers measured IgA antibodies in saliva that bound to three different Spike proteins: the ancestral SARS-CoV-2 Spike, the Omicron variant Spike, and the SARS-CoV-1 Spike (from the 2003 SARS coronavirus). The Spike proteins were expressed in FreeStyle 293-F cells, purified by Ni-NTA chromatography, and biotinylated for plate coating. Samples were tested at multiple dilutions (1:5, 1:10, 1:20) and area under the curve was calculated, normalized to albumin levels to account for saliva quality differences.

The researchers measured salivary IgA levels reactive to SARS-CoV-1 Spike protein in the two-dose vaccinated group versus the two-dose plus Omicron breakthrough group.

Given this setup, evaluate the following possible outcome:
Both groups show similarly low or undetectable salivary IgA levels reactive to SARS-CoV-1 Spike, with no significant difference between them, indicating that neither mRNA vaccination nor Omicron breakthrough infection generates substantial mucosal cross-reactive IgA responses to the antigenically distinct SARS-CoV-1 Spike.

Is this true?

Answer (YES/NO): NO